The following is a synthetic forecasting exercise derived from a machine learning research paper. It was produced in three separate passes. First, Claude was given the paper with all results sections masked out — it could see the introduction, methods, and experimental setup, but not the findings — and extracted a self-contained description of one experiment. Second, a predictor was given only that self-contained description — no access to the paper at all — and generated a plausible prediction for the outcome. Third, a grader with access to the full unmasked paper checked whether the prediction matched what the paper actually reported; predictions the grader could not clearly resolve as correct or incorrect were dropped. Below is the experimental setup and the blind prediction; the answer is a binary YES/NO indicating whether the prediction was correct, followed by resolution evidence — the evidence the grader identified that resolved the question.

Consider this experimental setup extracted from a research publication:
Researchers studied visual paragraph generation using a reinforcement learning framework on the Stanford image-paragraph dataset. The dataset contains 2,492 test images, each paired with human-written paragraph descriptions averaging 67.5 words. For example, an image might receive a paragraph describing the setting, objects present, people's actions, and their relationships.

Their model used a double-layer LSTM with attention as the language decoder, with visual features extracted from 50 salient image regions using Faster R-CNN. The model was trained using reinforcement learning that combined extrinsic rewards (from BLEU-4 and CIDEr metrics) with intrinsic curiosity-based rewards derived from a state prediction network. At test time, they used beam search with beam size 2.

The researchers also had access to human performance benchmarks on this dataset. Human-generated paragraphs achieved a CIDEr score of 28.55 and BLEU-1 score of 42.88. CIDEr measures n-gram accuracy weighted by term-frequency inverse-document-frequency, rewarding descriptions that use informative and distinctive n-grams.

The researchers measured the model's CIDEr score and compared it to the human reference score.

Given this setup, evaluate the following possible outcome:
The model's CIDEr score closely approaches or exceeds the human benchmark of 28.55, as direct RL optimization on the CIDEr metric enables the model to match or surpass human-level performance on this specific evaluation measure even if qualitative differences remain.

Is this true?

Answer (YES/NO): YES